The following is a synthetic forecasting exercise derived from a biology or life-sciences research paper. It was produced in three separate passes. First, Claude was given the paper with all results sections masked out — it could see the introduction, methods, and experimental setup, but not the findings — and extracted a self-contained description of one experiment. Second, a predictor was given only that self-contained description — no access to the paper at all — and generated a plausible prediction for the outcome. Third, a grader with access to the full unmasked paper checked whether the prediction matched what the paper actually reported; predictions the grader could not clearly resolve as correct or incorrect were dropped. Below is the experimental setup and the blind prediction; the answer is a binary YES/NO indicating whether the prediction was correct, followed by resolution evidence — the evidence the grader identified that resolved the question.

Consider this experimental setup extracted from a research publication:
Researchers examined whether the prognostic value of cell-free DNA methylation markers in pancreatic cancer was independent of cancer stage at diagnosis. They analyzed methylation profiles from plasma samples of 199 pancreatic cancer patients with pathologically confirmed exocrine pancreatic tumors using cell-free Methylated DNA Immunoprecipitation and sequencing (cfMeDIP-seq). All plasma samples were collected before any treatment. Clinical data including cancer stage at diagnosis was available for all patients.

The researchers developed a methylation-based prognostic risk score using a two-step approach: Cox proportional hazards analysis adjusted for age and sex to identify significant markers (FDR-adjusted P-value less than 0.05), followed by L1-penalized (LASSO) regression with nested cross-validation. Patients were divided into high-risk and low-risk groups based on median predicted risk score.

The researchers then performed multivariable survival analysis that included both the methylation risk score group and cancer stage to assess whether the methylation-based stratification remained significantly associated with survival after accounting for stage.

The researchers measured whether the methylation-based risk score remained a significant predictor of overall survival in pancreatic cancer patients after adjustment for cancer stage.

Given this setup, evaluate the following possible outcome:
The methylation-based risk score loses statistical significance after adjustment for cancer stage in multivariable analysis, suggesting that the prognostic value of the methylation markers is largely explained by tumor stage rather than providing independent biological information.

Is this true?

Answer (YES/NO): NO